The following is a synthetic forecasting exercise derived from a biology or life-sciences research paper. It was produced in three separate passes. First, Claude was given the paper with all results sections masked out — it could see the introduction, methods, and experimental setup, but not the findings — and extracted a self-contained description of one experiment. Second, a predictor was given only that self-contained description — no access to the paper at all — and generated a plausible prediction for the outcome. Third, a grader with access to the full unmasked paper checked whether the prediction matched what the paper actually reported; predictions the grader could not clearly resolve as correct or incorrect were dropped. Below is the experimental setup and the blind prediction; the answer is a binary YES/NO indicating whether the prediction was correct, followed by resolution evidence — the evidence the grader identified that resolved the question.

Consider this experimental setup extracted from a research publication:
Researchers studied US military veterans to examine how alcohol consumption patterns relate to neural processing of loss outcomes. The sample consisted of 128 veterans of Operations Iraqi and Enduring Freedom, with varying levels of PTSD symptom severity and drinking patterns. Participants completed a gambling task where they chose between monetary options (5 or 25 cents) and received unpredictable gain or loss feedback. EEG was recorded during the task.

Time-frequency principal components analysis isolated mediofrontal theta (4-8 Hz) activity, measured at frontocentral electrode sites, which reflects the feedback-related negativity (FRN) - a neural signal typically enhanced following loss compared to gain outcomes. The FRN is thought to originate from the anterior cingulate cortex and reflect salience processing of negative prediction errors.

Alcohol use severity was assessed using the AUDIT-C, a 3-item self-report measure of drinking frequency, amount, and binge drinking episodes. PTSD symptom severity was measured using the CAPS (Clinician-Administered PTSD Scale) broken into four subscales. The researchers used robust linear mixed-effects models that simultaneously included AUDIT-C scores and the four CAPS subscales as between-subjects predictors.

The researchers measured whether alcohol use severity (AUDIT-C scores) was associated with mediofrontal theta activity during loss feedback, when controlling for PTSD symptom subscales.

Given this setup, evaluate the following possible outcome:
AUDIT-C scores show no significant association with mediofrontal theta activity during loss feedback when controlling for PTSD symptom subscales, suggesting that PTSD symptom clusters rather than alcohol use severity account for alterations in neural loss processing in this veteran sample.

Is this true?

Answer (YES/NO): NO